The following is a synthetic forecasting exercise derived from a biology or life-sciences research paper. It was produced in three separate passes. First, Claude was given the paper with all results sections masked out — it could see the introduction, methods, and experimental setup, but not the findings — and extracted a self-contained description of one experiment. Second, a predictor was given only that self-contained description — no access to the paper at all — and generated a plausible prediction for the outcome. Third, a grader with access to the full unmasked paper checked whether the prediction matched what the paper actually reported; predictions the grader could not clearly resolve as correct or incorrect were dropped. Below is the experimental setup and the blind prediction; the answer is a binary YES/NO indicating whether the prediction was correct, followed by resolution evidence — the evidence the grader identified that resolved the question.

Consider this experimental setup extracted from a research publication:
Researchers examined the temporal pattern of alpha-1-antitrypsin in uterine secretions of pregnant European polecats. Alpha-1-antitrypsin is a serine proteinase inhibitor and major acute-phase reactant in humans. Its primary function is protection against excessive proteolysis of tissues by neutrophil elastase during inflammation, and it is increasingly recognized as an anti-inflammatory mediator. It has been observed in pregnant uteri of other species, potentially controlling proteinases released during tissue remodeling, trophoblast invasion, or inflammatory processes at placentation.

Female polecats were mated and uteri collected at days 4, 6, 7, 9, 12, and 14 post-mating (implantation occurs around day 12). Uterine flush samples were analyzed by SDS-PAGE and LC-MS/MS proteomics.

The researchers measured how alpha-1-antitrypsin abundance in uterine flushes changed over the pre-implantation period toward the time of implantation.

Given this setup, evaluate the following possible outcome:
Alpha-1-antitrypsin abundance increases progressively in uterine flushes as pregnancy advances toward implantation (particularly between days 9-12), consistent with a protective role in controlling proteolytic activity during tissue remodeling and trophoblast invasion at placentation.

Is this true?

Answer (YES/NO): NO